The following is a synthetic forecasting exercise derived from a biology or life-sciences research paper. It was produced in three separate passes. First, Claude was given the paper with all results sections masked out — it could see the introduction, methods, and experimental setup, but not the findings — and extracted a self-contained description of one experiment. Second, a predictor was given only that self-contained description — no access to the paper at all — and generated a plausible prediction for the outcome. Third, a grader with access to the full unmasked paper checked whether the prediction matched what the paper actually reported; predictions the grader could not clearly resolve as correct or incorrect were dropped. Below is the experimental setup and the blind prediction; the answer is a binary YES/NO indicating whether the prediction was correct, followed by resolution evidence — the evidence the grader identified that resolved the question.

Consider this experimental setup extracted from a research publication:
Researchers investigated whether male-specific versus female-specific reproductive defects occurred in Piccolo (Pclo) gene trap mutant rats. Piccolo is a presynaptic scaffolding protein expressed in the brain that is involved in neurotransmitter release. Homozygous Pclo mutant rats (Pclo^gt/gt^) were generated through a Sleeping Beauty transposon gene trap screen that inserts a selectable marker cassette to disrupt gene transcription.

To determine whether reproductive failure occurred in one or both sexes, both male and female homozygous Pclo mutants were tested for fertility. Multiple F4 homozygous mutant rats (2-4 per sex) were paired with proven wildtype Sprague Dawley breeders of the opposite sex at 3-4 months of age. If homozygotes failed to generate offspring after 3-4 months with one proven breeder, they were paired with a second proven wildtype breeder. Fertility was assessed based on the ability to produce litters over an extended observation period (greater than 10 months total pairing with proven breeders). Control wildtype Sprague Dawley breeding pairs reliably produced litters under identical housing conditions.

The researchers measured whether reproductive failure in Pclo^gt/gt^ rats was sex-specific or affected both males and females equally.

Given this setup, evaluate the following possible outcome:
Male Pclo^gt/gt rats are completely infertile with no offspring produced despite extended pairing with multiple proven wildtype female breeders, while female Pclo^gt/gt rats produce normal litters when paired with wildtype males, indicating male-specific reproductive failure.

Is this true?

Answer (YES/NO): NO